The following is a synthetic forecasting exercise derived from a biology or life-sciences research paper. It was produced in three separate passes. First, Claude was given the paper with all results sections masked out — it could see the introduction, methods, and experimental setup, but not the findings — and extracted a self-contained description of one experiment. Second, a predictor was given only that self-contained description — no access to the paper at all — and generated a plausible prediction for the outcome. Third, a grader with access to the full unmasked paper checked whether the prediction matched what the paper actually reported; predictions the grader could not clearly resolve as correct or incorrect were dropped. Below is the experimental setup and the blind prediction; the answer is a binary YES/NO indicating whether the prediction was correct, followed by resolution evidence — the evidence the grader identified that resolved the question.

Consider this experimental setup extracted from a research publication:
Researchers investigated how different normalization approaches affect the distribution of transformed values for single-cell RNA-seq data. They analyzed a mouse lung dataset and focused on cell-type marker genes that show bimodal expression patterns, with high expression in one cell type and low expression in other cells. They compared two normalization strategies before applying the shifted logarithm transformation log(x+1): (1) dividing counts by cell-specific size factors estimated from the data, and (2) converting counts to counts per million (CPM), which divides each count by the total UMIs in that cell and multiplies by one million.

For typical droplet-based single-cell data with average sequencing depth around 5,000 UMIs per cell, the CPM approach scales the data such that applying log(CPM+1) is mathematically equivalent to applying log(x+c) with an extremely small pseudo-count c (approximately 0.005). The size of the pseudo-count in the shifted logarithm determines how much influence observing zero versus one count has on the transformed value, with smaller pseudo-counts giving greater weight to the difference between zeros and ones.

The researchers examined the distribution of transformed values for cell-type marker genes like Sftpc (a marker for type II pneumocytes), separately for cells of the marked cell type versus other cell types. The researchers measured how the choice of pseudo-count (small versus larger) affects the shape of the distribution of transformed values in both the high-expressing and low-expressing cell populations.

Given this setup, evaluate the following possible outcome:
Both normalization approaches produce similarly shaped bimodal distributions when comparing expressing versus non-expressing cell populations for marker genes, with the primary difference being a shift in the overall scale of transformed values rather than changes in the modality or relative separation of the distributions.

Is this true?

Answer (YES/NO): NO